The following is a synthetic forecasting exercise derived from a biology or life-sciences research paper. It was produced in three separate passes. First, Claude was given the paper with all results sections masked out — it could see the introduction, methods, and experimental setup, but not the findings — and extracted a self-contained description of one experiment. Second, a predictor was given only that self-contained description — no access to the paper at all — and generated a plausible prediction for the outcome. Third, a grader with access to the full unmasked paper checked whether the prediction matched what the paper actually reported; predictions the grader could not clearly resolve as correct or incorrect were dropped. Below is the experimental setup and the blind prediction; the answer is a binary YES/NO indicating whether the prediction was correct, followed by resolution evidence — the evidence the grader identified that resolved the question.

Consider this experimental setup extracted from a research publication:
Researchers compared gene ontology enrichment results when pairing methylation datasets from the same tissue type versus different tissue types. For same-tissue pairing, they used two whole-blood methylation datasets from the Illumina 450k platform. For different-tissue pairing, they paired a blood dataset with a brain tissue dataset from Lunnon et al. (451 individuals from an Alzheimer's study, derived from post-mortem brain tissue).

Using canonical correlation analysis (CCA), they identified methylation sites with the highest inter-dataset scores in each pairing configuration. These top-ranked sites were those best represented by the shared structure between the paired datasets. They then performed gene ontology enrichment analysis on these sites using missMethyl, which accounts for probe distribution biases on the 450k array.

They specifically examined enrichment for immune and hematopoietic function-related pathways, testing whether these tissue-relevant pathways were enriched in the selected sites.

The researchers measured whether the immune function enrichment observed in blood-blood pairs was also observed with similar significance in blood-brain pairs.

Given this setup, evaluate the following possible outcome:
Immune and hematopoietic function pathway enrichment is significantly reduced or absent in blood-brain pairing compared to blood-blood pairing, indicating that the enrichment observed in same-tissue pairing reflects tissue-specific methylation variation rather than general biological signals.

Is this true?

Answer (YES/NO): YES